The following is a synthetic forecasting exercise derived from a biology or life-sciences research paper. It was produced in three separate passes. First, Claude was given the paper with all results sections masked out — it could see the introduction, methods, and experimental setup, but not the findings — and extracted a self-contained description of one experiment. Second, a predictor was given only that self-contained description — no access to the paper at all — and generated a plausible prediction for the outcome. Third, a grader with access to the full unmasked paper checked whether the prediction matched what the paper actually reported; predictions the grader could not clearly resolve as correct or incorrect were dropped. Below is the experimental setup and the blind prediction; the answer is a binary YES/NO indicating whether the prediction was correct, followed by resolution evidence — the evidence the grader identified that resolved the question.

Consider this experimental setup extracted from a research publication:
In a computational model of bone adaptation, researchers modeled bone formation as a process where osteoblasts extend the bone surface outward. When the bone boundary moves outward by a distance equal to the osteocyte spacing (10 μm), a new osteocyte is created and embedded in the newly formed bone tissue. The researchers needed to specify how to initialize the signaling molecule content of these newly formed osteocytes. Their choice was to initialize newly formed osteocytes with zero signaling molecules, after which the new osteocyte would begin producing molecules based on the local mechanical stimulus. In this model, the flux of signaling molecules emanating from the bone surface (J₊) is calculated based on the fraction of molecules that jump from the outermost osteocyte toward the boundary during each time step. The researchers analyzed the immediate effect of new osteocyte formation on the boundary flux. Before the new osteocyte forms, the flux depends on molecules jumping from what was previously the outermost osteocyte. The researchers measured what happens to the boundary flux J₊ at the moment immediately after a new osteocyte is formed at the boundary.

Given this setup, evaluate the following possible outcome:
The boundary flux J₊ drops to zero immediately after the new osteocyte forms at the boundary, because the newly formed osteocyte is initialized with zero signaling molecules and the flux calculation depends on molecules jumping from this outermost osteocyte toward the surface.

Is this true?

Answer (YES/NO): YES